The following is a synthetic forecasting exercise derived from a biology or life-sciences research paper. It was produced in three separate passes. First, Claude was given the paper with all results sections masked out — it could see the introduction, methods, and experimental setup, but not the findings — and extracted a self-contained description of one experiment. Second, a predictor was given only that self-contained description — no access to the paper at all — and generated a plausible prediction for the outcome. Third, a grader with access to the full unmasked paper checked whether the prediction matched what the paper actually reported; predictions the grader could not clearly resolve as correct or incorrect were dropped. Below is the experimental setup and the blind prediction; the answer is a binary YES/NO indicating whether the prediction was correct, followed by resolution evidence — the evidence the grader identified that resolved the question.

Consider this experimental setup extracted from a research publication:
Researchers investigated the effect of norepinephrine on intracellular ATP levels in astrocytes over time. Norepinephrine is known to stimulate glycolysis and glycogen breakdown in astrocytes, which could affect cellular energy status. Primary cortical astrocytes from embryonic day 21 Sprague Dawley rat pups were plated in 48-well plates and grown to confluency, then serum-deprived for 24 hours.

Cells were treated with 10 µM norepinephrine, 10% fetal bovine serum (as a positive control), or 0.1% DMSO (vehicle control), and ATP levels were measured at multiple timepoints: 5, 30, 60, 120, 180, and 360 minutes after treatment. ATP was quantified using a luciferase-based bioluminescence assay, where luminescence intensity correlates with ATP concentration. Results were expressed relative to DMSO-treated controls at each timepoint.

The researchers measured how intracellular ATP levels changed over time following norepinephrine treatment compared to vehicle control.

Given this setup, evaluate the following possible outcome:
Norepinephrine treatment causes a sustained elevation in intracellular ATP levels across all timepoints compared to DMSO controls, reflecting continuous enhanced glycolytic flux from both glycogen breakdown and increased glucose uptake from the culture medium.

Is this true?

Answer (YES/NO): NO